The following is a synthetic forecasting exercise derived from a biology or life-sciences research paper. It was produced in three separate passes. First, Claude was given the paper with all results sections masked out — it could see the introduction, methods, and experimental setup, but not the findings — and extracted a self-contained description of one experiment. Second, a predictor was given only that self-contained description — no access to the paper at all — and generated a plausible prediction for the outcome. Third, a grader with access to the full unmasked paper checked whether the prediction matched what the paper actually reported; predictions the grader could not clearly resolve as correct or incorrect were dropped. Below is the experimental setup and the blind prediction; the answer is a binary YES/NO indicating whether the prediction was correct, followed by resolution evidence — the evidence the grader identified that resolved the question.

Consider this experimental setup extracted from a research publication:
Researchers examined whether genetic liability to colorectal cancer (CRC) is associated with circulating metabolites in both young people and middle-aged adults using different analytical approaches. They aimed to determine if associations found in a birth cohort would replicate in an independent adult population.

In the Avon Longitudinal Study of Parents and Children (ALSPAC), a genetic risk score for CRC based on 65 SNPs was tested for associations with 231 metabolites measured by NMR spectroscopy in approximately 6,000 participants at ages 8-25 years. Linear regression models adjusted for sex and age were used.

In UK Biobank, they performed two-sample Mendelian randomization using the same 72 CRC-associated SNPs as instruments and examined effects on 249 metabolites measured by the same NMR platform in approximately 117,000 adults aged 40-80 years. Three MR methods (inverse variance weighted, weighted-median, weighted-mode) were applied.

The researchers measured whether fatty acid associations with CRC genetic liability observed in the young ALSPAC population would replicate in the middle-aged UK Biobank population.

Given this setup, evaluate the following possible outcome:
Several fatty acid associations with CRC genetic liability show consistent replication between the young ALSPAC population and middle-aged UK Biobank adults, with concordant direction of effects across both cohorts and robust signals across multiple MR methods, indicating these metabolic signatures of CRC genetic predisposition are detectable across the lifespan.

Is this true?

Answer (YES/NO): NO